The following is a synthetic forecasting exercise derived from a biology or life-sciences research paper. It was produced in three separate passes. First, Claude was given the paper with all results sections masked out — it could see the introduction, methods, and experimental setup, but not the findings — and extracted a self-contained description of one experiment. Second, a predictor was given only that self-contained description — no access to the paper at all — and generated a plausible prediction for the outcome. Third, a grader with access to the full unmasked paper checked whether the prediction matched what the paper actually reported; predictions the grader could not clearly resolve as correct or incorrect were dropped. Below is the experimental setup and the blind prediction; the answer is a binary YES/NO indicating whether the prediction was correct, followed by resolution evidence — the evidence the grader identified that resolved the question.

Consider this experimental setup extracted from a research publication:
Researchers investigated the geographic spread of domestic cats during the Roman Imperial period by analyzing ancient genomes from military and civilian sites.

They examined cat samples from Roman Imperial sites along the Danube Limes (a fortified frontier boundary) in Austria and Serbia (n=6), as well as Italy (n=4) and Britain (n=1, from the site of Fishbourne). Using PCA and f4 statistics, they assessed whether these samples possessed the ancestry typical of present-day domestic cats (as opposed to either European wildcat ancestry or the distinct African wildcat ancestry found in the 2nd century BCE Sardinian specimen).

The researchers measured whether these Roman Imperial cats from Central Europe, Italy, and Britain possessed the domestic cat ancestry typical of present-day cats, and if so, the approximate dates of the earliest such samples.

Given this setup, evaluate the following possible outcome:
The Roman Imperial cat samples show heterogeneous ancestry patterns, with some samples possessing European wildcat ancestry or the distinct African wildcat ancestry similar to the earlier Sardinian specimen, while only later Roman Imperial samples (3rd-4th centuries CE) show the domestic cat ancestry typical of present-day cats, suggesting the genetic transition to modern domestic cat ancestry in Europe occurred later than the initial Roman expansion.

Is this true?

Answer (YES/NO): NO